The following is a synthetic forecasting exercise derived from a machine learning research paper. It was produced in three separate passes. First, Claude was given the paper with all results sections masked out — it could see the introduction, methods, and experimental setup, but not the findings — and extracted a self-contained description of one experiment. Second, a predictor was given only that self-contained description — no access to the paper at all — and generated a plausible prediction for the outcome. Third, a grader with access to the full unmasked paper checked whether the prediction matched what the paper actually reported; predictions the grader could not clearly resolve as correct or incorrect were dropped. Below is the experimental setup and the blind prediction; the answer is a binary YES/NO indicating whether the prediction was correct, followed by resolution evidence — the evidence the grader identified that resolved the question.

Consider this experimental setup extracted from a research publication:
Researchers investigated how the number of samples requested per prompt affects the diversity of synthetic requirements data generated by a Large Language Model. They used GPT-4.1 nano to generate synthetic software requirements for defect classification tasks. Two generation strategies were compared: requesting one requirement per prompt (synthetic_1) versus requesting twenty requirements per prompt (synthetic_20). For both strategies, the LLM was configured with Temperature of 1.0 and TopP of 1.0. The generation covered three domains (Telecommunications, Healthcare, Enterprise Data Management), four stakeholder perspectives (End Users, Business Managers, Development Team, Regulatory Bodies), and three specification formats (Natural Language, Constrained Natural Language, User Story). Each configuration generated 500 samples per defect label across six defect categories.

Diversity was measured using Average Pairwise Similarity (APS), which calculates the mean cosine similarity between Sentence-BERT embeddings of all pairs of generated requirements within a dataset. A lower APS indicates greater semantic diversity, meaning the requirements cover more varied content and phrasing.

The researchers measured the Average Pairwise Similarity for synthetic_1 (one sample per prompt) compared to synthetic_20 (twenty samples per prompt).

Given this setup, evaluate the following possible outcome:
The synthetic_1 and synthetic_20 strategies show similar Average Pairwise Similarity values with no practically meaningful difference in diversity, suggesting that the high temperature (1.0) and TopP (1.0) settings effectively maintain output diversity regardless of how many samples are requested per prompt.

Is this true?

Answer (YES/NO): NO